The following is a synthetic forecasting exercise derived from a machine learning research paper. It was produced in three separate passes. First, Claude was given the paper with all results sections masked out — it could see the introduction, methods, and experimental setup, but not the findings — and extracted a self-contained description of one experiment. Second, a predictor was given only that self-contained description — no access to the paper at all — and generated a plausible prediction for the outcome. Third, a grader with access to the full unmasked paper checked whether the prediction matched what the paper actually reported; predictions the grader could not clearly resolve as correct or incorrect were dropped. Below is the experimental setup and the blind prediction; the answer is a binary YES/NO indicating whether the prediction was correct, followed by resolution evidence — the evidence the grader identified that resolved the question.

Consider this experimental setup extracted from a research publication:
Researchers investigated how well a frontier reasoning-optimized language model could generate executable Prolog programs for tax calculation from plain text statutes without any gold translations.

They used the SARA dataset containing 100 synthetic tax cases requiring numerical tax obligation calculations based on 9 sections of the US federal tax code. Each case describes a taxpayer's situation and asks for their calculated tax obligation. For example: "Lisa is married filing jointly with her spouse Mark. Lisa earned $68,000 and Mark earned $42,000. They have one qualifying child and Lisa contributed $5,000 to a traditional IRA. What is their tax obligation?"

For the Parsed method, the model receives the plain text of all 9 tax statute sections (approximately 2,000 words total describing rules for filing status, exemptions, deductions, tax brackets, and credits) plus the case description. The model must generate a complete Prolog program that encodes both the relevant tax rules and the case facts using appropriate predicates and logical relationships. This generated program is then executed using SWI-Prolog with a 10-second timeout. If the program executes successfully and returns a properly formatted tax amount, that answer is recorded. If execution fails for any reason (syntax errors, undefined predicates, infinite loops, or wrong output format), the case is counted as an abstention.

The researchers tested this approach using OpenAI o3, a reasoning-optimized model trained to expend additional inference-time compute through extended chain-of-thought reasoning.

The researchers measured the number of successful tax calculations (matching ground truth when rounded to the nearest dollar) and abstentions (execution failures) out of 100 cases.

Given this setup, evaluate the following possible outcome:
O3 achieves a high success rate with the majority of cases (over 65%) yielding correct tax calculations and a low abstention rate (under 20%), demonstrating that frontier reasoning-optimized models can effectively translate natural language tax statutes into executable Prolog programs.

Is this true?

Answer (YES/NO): YES